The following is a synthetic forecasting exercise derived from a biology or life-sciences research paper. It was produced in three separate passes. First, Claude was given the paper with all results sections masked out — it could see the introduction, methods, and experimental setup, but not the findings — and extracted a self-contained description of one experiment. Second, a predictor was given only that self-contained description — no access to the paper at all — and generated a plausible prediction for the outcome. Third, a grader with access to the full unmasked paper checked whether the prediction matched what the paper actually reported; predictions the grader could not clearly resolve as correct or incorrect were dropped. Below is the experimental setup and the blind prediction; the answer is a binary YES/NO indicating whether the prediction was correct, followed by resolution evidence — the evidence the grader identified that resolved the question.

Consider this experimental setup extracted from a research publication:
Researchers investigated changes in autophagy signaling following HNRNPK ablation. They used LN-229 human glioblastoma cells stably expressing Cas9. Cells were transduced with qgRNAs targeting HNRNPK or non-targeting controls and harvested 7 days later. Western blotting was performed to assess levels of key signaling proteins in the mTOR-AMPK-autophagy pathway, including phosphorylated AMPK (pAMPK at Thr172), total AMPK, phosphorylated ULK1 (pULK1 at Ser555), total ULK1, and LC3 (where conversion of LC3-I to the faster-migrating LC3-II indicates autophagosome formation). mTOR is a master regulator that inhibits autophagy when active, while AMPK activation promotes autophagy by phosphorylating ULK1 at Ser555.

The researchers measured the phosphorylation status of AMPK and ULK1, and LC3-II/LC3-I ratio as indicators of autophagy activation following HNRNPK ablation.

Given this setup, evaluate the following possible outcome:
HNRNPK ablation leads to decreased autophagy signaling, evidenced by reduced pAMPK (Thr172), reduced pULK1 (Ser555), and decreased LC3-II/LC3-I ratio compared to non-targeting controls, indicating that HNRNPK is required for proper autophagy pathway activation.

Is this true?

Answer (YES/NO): NO